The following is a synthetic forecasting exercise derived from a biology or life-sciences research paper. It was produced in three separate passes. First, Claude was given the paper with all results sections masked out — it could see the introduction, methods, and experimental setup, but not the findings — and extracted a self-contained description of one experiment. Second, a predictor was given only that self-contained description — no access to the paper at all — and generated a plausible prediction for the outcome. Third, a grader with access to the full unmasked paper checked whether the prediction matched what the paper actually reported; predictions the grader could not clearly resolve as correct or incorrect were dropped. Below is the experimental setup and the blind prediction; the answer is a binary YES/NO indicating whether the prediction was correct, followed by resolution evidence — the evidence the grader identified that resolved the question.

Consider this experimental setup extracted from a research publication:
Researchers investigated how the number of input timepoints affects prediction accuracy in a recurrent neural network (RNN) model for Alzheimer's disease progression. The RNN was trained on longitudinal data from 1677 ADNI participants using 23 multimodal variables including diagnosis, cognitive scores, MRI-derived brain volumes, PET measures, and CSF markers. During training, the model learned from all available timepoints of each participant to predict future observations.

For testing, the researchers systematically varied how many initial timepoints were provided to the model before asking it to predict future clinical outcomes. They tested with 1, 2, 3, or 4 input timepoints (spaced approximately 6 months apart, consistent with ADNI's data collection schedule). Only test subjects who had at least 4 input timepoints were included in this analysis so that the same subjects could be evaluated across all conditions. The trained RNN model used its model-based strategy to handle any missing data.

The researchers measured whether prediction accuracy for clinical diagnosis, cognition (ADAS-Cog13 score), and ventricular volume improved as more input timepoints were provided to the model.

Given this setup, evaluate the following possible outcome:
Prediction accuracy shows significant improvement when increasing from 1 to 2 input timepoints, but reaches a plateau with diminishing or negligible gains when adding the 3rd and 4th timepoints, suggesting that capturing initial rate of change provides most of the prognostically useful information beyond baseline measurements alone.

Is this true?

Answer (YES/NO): NO